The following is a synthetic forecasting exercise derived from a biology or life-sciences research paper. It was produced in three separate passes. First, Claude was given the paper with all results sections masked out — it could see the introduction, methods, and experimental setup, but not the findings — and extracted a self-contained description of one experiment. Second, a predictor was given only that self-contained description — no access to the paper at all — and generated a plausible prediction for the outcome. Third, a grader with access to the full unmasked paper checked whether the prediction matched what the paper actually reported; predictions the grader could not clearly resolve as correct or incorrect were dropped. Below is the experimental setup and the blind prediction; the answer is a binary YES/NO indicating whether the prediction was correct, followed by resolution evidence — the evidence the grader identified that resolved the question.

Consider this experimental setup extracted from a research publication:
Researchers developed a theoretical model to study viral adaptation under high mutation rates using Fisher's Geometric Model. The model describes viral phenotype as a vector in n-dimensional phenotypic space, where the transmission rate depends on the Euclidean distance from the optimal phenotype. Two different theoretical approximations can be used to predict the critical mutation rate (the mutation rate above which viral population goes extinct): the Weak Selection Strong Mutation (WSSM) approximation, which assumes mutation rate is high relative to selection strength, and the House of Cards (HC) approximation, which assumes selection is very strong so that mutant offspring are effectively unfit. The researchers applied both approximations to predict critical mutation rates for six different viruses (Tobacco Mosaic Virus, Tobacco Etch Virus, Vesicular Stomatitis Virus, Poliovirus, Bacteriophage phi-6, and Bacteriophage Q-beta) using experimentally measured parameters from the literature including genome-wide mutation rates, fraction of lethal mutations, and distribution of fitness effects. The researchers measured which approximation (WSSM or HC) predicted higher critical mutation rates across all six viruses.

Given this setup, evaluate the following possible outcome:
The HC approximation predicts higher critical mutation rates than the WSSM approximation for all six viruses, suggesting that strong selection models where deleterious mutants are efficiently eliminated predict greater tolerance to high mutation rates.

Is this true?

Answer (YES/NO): NO